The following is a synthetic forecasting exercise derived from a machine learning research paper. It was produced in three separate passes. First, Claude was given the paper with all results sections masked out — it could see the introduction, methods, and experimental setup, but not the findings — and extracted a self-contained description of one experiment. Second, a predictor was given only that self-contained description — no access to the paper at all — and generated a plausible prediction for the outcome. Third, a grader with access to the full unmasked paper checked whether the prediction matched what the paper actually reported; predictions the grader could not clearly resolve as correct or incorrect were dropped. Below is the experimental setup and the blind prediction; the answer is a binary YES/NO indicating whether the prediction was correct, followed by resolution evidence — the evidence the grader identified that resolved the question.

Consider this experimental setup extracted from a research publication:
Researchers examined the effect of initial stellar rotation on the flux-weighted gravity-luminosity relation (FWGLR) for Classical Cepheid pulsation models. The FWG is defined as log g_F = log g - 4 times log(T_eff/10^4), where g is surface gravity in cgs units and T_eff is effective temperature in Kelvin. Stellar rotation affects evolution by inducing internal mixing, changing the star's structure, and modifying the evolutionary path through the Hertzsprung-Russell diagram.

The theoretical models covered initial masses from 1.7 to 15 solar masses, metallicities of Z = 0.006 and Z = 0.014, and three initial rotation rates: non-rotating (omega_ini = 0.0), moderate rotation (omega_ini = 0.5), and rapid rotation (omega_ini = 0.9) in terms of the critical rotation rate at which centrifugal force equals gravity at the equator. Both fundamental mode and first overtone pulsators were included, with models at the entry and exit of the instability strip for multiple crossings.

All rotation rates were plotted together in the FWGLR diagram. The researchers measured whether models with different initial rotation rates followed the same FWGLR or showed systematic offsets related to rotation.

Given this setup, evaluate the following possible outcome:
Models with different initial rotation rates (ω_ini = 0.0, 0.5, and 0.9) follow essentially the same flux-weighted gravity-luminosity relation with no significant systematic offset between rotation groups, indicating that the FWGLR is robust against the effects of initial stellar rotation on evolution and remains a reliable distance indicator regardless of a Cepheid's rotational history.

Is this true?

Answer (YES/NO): YES